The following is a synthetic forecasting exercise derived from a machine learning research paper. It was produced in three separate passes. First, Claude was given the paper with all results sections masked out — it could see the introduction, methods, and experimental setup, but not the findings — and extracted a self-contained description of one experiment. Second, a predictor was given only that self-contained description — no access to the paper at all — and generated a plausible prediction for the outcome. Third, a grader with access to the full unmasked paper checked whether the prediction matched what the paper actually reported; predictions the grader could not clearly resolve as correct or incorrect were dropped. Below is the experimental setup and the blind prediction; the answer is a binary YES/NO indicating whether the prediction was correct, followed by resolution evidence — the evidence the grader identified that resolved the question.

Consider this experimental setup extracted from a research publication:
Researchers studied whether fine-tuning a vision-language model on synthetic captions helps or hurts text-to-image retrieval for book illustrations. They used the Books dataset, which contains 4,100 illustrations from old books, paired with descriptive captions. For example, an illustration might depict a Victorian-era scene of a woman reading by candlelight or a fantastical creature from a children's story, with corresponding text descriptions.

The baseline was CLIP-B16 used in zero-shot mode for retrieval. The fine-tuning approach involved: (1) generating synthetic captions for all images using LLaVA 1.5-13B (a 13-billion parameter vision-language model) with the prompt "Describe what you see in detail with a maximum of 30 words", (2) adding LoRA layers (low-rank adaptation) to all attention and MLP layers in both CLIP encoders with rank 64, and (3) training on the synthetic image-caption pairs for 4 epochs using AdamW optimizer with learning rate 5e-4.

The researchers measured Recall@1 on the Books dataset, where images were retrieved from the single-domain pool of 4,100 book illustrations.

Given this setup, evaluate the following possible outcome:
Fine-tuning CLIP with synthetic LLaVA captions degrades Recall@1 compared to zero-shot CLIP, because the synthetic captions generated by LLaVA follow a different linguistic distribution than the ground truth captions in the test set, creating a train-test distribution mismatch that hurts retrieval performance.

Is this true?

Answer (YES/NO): NO